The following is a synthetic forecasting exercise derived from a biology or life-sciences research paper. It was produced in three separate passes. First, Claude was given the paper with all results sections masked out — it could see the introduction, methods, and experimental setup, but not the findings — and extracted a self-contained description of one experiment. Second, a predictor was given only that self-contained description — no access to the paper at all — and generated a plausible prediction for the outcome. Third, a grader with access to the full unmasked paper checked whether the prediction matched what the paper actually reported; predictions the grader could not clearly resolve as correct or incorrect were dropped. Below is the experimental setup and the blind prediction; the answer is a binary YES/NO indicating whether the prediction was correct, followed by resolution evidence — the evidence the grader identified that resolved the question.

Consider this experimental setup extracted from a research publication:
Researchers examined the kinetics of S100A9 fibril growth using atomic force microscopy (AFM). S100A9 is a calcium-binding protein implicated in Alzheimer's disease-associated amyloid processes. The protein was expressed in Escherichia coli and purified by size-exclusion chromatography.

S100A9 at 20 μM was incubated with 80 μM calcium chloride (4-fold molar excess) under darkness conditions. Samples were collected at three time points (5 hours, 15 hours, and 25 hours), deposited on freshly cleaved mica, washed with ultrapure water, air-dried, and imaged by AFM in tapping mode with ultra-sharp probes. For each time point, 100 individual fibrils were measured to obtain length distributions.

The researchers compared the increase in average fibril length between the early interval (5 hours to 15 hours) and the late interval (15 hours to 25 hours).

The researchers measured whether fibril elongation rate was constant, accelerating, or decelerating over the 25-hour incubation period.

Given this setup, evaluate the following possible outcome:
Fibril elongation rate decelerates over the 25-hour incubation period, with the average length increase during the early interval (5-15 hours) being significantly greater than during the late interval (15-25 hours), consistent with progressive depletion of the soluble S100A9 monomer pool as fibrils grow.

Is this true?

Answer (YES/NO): NO